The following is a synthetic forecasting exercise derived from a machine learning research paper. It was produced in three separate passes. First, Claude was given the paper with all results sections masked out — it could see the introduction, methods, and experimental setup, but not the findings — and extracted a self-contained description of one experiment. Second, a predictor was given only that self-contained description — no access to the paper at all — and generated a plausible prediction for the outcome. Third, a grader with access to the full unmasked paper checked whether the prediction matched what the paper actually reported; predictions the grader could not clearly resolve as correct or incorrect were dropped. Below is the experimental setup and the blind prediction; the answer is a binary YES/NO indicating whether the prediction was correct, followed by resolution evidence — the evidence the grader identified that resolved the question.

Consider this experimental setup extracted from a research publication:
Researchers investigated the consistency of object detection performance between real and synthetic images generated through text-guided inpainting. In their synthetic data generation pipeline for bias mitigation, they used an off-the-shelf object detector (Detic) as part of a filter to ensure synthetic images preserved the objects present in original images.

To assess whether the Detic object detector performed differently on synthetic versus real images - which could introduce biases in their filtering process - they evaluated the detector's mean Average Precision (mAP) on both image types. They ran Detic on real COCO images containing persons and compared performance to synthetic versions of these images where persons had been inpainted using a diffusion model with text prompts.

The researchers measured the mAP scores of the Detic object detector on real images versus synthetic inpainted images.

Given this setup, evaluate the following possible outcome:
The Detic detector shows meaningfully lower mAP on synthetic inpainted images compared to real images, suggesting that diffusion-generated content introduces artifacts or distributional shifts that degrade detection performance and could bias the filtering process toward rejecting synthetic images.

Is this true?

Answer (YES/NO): NO